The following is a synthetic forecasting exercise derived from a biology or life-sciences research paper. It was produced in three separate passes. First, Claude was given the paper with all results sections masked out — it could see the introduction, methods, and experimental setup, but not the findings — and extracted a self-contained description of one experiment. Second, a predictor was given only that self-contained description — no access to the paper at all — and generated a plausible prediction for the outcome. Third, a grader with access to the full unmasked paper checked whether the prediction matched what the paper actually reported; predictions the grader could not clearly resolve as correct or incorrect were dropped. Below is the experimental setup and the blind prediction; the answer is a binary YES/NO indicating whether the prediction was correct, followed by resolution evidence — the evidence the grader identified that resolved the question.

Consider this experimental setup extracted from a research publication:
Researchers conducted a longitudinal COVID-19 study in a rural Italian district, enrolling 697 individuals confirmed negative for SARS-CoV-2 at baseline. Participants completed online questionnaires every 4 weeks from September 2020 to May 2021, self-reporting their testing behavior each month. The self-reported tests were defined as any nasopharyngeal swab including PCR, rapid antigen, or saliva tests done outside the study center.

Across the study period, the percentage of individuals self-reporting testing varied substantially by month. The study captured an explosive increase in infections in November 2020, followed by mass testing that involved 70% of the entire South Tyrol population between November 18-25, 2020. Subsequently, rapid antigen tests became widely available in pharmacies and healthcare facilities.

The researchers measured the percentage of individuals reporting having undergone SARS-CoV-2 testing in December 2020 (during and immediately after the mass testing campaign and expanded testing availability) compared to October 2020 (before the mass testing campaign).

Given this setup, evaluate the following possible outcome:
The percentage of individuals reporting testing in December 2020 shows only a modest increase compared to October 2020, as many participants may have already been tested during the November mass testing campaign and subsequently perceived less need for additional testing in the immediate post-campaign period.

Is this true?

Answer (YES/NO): NO